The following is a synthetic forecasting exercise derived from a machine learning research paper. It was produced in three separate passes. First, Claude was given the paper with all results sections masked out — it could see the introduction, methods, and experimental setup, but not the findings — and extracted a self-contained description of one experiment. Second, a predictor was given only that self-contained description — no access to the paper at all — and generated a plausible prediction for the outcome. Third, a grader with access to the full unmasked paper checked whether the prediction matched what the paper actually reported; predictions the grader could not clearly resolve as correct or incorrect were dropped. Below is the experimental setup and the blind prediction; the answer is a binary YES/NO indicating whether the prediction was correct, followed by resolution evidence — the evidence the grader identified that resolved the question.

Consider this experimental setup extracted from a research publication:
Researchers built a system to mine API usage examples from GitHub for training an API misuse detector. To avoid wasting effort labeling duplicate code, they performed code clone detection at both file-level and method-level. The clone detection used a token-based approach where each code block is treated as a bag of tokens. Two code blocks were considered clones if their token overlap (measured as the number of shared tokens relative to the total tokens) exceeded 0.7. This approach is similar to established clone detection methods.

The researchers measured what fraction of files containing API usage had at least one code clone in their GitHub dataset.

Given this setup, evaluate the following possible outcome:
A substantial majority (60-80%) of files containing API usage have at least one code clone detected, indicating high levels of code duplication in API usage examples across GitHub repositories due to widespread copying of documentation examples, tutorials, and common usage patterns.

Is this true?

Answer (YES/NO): NO